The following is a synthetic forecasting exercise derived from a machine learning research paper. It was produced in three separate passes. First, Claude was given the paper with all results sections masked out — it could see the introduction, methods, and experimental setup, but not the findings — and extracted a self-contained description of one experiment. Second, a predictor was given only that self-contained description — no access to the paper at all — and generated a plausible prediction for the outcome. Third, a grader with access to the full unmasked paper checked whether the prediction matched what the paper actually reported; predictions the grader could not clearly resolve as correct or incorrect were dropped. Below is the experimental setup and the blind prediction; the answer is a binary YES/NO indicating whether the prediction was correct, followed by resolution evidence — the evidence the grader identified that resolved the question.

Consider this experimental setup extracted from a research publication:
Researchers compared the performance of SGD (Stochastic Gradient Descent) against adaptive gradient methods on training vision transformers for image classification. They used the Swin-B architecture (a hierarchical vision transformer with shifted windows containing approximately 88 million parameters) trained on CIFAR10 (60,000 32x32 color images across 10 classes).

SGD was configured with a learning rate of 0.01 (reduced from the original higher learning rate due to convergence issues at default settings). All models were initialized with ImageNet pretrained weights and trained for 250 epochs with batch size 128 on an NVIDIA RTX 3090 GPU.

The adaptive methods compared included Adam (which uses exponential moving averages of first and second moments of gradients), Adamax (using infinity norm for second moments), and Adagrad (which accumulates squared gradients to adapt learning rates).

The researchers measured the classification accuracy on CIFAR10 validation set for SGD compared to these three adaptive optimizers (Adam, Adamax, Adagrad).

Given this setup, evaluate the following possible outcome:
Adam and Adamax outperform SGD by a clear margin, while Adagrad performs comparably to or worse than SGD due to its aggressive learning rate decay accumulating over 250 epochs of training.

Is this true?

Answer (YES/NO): NO